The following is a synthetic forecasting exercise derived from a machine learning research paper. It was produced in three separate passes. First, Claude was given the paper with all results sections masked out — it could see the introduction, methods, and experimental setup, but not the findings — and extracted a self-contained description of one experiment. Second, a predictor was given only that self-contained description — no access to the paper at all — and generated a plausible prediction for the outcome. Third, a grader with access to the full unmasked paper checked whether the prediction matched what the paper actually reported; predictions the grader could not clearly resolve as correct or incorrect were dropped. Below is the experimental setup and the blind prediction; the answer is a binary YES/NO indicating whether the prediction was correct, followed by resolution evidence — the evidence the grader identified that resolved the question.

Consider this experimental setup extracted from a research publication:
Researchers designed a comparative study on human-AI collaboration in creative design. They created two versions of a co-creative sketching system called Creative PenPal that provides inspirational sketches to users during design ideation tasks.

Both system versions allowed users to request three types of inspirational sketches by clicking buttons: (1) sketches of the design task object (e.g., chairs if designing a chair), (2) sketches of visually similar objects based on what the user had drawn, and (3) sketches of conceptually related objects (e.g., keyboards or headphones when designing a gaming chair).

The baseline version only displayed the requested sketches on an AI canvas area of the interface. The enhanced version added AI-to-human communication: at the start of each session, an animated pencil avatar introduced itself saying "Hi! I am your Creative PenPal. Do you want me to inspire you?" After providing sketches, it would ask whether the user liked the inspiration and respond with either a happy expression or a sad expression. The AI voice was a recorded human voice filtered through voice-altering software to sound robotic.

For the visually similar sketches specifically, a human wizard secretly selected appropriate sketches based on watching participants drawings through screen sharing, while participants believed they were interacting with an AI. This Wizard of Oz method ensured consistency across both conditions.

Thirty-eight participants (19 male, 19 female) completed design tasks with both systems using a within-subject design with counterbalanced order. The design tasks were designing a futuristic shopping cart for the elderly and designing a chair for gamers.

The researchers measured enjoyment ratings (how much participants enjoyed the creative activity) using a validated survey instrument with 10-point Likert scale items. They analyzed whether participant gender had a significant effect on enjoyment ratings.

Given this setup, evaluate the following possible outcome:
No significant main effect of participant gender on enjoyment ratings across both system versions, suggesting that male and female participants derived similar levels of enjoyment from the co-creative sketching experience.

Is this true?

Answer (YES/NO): YES